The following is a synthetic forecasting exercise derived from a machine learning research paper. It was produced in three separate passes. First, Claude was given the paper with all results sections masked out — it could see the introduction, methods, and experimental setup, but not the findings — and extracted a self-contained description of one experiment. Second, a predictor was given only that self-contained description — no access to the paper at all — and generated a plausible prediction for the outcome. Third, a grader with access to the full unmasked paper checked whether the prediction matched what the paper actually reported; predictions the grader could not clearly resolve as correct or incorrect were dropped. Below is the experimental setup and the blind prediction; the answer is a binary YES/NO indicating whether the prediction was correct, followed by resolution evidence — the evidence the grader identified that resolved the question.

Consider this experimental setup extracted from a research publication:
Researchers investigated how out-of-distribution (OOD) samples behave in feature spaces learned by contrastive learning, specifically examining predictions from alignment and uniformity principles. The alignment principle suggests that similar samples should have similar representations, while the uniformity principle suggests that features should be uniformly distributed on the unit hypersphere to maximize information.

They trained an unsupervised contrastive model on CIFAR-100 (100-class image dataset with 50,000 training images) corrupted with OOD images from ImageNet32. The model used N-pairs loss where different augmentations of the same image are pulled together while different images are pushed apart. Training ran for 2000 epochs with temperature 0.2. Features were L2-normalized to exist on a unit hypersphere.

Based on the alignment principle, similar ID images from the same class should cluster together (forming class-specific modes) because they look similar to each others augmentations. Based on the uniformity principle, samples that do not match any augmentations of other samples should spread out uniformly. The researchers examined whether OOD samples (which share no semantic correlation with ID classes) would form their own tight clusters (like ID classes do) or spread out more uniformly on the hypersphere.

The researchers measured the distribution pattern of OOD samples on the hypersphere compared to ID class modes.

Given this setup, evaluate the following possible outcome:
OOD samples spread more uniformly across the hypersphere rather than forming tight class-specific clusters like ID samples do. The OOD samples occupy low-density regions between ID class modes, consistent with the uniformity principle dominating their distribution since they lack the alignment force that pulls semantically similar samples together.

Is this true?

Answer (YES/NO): NO